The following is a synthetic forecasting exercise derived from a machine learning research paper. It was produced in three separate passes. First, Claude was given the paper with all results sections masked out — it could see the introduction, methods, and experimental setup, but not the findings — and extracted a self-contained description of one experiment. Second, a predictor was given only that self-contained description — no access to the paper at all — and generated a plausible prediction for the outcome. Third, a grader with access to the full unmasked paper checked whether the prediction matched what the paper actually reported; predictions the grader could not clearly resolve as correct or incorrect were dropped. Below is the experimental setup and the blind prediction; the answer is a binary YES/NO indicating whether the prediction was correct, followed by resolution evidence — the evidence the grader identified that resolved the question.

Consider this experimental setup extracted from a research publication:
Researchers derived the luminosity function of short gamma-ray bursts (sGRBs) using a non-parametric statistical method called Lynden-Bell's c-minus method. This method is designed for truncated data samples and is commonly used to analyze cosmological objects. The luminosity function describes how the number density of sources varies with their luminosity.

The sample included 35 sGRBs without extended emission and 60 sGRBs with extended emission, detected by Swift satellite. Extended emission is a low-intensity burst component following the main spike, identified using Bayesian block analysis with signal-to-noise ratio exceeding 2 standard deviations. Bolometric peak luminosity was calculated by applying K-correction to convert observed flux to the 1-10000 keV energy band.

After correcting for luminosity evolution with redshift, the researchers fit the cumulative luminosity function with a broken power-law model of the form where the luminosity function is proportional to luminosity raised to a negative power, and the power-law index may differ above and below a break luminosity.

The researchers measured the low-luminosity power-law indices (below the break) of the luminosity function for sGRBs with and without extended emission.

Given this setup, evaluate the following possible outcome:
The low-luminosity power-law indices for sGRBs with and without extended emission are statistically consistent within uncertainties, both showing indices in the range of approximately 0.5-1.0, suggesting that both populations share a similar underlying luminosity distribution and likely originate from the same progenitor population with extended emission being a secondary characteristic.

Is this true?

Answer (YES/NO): NO